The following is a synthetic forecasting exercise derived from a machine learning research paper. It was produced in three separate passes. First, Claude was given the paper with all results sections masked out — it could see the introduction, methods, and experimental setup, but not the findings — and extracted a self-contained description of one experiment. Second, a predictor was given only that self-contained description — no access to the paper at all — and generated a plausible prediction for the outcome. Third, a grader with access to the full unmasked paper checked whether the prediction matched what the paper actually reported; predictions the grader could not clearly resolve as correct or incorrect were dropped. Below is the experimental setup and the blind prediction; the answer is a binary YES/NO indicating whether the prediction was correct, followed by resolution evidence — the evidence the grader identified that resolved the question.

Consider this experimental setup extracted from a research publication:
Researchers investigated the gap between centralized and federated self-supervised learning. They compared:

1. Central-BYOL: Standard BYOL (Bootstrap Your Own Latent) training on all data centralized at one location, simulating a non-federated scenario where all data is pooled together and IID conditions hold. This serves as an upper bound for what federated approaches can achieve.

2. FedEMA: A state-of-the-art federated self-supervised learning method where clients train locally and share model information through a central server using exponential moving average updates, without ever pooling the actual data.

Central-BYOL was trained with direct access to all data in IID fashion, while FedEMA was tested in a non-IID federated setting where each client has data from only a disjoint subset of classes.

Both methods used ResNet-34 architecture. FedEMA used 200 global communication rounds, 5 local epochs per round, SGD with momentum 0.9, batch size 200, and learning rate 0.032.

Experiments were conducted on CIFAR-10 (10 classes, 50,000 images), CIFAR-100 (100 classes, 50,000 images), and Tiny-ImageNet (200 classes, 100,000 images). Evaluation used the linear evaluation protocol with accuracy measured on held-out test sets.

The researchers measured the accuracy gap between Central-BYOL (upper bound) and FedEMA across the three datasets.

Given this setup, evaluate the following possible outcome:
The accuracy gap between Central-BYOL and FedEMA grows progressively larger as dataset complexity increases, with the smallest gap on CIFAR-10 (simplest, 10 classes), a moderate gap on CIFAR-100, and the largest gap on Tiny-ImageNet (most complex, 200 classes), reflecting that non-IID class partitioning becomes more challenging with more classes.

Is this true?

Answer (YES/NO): NO